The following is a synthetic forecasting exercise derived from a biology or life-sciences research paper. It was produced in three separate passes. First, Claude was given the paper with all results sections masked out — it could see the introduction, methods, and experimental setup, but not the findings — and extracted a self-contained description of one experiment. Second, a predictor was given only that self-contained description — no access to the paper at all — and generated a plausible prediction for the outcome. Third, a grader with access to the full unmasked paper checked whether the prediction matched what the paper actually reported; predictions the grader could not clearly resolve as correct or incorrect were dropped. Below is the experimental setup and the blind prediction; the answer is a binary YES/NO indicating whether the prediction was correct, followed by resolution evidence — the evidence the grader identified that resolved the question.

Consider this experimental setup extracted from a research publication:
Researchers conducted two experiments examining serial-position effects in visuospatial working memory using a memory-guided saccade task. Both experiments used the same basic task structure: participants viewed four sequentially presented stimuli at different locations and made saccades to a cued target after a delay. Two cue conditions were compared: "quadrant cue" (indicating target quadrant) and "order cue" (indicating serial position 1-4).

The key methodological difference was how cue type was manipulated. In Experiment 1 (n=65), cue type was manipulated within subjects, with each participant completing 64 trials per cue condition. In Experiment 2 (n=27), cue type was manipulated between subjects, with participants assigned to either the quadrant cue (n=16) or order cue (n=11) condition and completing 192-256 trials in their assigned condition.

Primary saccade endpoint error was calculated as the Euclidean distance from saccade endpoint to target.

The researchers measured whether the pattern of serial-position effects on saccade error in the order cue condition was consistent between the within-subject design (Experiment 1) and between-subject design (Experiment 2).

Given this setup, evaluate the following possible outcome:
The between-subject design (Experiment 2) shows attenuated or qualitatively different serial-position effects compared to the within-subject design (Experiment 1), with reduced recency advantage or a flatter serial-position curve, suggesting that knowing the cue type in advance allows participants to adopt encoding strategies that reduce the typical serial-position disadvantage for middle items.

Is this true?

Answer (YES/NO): NO